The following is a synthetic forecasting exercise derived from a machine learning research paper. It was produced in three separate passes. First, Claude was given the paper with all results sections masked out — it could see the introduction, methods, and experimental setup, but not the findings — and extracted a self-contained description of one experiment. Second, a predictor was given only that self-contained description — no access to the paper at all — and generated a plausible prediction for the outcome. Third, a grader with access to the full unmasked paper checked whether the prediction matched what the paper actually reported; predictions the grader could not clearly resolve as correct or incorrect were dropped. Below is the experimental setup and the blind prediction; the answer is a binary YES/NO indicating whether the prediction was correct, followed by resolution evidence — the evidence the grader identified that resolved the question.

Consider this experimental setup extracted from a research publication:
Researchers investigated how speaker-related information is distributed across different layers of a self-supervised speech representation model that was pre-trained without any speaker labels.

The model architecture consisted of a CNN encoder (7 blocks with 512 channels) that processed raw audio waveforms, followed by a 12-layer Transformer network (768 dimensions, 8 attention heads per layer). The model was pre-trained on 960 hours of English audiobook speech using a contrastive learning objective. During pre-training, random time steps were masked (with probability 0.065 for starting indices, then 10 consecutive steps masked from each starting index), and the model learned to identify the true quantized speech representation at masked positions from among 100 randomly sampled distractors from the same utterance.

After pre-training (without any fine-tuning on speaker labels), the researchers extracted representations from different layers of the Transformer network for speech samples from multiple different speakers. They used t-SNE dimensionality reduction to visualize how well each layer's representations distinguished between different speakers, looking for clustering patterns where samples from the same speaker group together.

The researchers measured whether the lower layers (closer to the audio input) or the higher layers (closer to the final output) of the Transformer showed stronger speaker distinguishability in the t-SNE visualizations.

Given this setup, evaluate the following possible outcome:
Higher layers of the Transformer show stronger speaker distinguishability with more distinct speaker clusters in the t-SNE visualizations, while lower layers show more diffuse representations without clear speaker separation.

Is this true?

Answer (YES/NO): NO